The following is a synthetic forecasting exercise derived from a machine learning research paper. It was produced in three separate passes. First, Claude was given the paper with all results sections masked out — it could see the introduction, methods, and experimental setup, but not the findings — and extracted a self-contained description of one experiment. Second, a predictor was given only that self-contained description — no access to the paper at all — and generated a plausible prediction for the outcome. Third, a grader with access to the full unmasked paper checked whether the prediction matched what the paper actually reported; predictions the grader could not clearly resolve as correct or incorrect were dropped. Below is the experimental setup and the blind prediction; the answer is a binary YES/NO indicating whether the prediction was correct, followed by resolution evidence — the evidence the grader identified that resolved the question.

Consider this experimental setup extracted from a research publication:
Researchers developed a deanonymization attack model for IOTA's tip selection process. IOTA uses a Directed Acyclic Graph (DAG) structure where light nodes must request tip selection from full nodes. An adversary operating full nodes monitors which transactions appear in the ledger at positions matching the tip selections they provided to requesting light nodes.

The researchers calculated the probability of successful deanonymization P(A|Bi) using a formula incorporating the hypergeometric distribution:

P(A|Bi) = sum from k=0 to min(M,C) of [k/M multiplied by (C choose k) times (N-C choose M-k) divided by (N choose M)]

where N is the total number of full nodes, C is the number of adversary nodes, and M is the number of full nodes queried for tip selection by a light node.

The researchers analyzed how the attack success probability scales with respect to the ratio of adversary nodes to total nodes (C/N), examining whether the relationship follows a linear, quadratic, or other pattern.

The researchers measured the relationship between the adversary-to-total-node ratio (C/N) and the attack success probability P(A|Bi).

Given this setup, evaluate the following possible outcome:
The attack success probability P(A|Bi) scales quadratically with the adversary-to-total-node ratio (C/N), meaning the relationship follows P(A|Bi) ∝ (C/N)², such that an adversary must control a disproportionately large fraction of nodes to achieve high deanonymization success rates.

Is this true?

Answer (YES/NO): NO